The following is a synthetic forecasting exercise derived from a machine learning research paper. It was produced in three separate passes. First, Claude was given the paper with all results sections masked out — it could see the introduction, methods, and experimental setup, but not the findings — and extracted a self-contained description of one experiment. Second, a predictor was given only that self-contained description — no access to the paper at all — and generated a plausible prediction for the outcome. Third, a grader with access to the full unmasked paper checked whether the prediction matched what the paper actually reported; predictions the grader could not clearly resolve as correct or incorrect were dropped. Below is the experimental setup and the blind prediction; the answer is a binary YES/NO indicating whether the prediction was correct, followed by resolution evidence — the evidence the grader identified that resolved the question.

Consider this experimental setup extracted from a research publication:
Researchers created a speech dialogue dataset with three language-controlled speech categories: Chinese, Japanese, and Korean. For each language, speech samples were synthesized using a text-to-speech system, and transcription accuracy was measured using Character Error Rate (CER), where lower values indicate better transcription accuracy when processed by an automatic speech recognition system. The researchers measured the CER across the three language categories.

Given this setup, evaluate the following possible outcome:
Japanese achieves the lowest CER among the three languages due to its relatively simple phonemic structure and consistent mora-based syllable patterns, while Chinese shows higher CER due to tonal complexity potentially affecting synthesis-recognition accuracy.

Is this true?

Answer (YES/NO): NO